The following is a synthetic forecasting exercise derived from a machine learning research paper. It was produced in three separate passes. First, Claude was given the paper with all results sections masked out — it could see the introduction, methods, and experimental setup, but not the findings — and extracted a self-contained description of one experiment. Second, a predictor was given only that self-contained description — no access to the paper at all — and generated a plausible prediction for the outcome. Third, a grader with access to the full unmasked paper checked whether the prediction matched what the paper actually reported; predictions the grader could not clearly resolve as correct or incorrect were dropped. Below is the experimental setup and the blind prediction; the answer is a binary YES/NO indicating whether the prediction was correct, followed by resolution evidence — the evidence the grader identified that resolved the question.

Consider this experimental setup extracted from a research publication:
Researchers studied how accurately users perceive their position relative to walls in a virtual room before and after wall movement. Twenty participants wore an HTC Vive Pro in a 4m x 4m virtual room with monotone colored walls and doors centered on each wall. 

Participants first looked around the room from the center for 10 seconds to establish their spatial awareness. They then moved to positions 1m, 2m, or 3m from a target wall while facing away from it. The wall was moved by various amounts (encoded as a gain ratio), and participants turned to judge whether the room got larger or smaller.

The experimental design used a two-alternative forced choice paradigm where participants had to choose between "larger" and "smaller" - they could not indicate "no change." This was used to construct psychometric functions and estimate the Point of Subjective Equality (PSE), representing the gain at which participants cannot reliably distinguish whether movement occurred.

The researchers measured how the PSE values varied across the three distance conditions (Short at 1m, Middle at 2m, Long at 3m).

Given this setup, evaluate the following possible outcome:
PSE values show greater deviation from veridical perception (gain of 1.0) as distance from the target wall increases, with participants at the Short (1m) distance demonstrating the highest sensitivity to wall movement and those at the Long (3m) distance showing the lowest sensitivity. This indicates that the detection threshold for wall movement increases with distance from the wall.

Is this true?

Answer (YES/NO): NO